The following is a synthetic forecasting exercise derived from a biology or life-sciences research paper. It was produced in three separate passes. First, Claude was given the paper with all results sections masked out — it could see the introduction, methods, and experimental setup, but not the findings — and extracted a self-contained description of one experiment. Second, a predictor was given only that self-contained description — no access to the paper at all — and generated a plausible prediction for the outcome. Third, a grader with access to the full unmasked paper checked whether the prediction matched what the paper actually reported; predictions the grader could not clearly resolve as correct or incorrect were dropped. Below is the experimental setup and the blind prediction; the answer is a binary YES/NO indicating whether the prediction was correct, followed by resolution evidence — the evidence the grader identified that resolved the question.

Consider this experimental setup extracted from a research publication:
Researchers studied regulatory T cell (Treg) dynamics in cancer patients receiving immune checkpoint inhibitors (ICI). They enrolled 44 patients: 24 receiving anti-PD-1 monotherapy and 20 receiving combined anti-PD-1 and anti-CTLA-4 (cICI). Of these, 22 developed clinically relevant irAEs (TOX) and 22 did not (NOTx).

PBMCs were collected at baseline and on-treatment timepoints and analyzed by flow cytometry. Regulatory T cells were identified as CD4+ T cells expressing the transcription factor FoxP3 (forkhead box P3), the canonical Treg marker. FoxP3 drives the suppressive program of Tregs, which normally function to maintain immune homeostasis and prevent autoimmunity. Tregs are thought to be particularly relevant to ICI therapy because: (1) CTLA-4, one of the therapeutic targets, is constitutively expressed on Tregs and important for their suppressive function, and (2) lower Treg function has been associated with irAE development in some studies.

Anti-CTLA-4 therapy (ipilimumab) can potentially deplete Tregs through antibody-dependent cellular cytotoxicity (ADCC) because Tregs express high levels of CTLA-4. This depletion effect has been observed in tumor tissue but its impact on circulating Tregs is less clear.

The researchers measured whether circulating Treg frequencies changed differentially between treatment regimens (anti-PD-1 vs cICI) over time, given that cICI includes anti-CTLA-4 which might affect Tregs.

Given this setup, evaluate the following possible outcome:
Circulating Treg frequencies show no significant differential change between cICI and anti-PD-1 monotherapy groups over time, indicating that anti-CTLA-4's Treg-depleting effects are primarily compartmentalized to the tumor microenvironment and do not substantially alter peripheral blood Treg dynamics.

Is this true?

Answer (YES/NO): NO